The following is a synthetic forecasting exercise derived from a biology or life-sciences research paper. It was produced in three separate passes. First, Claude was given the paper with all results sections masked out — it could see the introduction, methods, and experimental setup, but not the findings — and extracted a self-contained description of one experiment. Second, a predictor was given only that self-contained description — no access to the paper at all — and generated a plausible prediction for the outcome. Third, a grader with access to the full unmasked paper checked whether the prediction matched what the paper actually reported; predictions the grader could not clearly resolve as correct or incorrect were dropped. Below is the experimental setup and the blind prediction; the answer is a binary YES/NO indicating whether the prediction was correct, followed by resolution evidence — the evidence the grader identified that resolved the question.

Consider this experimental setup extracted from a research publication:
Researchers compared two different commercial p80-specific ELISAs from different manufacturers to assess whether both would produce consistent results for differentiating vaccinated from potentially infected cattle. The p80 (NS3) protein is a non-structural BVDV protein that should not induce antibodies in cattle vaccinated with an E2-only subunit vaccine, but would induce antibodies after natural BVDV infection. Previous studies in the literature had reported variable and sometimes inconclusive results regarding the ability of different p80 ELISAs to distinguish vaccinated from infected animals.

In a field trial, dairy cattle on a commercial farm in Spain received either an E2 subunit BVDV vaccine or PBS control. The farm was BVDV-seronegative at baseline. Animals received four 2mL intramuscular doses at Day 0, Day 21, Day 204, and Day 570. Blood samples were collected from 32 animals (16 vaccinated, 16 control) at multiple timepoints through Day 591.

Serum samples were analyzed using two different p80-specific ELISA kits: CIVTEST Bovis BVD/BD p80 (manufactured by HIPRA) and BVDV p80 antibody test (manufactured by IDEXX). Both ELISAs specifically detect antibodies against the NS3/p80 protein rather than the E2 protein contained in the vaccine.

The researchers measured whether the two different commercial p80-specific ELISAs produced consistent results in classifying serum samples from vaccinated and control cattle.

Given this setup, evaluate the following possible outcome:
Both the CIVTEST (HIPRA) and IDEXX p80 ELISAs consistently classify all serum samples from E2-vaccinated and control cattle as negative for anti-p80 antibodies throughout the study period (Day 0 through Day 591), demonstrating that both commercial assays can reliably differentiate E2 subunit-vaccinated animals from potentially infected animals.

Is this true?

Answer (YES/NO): YES